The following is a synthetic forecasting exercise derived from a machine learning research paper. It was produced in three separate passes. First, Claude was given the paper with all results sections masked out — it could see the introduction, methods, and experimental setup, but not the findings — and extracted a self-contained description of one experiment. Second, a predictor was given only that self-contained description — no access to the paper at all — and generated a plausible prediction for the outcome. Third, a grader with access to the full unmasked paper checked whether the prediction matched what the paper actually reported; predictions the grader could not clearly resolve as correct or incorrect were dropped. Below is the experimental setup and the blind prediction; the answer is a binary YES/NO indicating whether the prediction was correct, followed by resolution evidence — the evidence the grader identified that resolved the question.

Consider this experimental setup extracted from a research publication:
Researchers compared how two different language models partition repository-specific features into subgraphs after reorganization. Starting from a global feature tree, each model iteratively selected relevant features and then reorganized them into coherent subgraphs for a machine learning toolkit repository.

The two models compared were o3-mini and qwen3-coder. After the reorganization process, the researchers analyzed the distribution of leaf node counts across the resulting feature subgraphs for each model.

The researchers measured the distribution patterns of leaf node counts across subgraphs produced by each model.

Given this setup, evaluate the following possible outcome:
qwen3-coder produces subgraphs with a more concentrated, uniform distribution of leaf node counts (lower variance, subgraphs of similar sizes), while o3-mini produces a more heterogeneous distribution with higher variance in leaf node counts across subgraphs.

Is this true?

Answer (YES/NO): NO